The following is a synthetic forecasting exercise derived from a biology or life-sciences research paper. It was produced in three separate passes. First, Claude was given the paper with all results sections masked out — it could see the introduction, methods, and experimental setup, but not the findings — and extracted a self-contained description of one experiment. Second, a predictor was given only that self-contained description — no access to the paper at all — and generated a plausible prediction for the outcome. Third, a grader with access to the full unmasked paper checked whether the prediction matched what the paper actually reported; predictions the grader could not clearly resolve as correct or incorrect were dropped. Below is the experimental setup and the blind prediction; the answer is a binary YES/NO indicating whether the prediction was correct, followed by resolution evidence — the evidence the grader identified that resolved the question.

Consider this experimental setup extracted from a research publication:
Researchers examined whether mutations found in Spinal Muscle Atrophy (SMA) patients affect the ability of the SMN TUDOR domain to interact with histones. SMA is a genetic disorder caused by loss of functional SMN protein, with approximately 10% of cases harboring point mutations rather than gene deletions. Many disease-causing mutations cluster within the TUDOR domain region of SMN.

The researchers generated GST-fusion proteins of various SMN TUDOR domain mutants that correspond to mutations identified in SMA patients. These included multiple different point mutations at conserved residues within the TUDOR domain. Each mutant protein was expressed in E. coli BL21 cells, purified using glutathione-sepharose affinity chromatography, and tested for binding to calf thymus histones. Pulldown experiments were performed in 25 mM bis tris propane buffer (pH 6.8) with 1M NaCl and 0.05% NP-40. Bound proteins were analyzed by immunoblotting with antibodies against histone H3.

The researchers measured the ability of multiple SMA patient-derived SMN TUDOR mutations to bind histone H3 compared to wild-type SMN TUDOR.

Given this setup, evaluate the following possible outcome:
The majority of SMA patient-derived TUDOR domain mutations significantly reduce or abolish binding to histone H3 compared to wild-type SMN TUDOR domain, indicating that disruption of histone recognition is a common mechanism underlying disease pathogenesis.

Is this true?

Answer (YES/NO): NO